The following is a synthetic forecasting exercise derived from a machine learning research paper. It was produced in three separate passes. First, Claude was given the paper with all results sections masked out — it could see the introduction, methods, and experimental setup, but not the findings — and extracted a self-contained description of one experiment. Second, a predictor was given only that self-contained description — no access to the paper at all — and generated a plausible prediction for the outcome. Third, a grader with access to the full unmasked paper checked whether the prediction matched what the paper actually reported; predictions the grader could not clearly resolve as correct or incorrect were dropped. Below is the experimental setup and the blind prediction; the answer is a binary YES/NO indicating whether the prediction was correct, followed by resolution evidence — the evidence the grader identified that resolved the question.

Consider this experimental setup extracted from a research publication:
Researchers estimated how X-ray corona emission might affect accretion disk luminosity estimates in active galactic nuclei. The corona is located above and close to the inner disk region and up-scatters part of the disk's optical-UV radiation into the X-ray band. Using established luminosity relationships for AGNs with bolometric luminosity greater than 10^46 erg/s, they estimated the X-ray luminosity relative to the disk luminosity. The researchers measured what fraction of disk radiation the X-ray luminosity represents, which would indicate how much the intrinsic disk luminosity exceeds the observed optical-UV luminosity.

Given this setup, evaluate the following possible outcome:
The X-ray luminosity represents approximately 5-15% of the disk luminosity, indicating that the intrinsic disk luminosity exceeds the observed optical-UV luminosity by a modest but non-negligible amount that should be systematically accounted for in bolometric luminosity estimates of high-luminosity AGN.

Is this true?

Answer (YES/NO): NO